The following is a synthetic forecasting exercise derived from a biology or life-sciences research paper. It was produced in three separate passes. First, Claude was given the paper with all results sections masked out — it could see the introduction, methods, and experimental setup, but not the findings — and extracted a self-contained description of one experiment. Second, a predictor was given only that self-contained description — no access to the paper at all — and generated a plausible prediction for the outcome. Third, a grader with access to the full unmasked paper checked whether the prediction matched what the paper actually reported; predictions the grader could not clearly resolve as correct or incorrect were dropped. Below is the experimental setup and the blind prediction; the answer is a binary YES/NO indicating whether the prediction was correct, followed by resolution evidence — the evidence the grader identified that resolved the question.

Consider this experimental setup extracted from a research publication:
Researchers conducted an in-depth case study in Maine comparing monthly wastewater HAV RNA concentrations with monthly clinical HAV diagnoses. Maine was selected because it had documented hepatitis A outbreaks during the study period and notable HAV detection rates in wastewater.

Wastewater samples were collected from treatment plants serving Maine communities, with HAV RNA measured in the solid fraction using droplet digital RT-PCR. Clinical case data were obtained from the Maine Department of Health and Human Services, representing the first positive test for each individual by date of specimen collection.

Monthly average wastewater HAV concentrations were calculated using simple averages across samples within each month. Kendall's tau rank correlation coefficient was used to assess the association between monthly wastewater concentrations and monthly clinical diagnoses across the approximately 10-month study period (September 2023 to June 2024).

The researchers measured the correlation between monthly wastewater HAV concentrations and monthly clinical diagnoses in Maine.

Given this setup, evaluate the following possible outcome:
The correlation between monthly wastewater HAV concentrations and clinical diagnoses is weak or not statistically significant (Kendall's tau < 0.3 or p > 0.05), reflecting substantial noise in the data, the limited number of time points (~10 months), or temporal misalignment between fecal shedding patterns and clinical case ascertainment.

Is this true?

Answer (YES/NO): NO